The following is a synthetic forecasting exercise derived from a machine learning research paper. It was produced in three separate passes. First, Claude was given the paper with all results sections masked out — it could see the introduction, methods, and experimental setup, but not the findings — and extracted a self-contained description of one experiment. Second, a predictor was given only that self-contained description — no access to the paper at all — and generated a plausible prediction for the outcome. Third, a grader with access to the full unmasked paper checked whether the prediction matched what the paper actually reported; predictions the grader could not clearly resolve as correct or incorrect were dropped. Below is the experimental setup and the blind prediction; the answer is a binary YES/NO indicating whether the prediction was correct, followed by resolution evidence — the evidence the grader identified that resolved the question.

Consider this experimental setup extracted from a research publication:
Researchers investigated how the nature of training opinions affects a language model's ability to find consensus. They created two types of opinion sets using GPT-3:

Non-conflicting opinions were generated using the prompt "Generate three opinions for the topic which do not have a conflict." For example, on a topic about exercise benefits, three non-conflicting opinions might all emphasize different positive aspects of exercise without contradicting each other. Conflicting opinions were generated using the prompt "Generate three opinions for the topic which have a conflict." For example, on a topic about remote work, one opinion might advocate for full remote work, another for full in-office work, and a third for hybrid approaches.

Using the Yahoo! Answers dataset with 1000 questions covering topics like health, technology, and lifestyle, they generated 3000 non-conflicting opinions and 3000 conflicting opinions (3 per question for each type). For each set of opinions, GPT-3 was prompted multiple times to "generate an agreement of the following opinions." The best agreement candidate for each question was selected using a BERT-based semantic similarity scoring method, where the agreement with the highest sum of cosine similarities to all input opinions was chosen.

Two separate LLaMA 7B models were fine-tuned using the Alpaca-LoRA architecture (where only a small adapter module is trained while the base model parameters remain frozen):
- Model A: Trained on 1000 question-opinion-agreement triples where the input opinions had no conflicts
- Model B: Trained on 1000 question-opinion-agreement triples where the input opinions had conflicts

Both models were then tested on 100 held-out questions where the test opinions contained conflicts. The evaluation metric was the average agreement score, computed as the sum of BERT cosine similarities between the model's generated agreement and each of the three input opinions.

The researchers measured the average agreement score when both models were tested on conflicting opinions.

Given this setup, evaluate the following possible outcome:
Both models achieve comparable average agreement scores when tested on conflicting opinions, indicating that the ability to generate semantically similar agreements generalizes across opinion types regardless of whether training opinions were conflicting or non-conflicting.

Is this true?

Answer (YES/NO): NO